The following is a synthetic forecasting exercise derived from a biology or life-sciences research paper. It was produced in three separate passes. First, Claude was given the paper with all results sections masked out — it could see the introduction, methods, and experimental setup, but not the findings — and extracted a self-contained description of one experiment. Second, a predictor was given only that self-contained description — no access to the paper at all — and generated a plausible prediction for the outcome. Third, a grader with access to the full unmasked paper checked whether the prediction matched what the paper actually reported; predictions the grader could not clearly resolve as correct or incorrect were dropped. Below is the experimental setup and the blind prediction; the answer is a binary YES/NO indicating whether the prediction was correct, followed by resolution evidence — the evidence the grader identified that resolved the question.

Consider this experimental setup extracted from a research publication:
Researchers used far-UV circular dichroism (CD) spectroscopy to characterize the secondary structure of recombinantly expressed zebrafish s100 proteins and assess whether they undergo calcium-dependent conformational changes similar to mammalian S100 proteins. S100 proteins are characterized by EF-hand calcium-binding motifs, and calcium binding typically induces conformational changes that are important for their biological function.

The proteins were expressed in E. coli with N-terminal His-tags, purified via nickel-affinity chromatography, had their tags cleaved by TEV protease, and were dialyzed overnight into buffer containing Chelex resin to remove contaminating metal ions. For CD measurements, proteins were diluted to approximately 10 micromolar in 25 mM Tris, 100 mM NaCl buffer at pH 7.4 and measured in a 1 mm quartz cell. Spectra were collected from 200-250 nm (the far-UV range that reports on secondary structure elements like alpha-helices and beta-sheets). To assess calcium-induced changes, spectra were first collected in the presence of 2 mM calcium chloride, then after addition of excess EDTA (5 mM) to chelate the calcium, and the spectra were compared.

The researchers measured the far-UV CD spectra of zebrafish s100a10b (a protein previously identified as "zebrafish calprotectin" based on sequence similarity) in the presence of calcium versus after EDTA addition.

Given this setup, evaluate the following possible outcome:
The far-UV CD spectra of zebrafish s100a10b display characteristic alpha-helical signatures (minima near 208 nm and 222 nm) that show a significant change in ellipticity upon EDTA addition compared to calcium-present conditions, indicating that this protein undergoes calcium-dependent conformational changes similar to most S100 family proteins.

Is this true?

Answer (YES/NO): YES